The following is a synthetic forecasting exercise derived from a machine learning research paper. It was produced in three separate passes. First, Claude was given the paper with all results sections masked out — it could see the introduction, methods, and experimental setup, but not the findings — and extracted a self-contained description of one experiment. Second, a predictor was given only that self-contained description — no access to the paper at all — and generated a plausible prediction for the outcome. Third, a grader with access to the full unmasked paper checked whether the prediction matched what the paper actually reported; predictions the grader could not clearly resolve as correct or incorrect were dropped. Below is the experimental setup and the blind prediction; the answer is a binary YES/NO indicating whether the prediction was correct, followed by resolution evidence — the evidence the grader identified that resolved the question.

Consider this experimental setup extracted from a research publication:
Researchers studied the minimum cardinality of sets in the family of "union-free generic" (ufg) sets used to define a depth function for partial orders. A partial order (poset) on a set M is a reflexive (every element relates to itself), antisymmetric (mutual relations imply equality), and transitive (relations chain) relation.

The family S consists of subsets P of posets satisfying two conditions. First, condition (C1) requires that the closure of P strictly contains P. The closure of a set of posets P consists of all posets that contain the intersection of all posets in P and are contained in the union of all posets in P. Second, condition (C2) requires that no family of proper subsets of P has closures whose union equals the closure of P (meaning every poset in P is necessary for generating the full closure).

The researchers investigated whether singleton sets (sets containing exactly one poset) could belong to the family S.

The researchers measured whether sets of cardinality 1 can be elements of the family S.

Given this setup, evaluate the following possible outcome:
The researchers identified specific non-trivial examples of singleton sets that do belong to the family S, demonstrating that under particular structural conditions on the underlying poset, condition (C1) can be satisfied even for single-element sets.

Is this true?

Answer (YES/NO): NO